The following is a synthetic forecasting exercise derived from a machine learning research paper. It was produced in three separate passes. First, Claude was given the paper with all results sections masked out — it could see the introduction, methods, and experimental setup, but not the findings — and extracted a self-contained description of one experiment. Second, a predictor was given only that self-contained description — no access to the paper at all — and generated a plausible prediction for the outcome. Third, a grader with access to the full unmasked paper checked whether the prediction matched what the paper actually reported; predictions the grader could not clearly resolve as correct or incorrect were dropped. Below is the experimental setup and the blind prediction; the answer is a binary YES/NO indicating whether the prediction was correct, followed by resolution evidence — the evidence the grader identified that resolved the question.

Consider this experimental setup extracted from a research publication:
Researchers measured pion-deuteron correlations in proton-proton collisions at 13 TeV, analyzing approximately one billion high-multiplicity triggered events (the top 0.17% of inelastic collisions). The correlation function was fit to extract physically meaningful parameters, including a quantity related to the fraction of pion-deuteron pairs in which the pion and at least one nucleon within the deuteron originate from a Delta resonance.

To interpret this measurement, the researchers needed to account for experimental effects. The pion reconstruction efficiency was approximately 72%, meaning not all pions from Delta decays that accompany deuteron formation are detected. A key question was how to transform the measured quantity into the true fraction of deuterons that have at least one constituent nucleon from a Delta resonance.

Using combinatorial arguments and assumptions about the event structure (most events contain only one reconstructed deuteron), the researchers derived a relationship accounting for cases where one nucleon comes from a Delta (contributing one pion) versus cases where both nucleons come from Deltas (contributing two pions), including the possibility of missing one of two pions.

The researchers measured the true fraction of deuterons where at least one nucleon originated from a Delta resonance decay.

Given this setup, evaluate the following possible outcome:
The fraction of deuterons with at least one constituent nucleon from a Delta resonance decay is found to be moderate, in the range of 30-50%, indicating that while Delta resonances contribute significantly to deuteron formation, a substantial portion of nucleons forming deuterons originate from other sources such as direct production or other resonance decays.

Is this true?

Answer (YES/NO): NO